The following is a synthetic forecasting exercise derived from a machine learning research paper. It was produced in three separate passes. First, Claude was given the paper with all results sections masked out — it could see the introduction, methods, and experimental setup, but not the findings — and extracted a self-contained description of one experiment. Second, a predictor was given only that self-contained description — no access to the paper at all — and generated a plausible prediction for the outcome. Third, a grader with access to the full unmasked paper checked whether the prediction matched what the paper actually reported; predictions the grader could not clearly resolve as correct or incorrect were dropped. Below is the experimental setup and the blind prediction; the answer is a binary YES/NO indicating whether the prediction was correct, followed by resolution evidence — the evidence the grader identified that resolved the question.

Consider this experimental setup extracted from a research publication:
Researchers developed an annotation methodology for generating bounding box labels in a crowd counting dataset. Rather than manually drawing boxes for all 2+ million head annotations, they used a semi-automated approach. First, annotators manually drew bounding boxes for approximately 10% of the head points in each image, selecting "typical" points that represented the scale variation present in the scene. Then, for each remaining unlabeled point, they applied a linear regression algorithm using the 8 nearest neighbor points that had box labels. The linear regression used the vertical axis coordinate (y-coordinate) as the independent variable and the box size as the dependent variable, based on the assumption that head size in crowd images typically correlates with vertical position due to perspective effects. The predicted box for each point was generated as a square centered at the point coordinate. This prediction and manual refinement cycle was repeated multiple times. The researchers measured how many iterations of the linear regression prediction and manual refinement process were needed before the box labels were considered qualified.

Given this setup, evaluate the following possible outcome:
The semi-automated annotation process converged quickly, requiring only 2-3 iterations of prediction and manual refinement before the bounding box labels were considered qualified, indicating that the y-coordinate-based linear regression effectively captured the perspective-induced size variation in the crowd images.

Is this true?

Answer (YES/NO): NO